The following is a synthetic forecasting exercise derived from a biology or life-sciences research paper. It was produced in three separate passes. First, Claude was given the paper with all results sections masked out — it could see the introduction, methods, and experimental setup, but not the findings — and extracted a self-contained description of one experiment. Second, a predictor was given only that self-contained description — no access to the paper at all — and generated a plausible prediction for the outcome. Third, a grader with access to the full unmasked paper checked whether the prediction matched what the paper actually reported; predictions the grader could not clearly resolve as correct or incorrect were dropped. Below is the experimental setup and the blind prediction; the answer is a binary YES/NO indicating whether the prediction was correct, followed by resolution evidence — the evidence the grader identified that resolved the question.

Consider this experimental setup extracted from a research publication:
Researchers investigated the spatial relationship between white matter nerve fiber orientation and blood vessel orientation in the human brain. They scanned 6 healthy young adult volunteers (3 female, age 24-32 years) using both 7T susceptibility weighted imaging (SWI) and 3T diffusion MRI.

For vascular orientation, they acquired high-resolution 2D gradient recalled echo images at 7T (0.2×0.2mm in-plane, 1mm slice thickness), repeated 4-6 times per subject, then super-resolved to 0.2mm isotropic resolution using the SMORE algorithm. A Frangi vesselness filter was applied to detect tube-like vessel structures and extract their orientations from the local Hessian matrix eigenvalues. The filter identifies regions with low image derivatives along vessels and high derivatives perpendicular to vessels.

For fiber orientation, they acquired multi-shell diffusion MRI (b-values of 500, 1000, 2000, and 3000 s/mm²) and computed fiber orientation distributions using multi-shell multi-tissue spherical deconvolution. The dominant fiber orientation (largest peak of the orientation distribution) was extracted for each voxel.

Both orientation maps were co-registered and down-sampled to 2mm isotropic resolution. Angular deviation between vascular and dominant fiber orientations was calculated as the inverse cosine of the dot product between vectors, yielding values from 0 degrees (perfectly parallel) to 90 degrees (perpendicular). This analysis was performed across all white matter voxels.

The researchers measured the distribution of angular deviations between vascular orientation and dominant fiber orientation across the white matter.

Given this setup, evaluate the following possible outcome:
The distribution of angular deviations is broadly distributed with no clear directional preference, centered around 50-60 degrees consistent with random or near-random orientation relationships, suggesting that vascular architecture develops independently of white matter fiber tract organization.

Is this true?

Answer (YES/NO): NO